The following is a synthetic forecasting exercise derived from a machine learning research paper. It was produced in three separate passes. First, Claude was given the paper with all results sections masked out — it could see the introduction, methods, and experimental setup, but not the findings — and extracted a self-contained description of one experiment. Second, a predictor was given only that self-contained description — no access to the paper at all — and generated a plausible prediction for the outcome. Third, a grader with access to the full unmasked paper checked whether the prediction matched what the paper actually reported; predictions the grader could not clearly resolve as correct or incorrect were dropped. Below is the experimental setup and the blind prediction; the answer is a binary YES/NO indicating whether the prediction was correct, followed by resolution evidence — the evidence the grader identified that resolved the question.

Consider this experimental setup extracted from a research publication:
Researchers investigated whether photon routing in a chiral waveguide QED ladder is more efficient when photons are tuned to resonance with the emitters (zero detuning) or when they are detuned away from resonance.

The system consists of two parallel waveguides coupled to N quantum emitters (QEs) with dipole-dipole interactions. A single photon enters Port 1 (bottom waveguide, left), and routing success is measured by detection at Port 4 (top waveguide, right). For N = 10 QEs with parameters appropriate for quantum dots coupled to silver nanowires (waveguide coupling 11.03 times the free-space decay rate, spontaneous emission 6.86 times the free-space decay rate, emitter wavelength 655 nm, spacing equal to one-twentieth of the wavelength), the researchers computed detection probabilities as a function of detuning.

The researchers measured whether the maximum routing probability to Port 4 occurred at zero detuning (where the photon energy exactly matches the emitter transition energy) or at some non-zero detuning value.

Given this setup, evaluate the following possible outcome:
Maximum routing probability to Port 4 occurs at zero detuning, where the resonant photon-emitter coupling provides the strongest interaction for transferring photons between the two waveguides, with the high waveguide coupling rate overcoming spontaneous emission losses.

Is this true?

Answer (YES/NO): NO